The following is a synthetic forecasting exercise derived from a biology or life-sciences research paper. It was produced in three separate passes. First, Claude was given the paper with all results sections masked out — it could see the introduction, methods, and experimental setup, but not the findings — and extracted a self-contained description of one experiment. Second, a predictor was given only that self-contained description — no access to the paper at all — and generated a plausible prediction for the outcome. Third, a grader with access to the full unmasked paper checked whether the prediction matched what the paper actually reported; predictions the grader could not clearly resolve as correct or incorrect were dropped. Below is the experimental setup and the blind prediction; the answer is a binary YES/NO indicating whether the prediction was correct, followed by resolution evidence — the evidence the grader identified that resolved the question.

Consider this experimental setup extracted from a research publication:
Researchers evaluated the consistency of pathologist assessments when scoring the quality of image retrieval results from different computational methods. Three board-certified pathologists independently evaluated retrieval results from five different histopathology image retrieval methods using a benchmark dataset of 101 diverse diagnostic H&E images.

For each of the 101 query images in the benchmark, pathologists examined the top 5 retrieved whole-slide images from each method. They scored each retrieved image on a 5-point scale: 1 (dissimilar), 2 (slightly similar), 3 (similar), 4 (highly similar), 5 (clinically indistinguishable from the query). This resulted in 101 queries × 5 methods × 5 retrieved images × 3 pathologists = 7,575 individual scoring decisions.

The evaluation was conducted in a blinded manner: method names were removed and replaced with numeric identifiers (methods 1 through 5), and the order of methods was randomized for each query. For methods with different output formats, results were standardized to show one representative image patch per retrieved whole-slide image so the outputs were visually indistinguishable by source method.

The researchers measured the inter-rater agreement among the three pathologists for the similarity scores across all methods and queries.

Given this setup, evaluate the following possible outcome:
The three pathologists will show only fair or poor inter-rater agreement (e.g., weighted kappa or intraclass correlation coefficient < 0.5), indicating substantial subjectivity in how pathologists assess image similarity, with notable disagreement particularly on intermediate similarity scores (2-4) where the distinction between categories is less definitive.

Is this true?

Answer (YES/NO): NO